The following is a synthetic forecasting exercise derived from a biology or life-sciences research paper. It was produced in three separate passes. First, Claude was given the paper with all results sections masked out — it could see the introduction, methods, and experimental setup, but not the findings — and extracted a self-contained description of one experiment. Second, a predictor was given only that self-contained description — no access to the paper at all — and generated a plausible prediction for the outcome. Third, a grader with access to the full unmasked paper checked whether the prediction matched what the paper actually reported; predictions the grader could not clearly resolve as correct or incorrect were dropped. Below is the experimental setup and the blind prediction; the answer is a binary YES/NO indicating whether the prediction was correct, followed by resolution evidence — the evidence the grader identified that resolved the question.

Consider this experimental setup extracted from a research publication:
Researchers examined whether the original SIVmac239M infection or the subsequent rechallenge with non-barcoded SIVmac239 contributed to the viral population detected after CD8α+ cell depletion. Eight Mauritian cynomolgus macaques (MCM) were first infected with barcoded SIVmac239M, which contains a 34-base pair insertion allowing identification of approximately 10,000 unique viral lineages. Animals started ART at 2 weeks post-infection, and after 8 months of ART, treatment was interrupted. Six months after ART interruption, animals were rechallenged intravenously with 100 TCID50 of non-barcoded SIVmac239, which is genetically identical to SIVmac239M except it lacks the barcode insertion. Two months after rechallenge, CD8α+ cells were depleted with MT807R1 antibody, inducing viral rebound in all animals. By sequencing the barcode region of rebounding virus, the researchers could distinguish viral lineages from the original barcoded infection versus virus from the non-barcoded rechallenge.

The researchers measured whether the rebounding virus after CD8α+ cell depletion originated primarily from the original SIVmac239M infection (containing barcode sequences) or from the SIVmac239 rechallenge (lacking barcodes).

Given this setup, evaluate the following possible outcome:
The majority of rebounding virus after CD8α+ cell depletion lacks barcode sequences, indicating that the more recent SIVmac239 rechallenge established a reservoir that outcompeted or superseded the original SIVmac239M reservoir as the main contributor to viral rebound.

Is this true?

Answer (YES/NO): NO